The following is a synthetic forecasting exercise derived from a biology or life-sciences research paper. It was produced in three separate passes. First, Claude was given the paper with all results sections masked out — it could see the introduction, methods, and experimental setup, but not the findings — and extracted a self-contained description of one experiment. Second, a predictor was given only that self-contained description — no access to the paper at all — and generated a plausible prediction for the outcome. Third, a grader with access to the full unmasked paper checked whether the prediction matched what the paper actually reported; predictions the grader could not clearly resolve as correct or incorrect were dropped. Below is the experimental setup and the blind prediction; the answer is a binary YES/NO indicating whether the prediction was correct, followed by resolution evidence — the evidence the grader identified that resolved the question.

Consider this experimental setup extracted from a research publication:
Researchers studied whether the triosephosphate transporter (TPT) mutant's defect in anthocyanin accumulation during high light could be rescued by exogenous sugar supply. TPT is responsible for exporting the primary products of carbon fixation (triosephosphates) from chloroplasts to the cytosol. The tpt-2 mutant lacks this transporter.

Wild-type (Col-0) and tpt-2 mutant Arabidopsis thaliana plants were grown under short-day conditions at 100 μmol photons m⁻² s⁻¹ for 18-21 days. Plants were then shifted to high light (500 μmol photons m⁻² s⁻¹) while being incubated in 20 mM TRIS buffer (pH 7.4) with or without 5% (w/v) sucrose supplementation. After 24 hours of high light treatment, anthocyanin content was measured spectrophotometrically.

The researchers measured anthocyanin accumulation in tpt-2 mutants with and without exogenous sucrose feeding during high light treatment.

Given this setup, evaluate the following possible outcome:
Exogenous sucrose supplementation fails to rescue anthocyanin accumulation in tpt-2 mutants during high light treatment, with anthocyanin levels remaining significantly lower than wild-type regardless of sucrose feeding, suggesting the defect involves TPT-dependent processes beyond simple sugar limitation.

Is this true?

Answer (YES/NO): NO